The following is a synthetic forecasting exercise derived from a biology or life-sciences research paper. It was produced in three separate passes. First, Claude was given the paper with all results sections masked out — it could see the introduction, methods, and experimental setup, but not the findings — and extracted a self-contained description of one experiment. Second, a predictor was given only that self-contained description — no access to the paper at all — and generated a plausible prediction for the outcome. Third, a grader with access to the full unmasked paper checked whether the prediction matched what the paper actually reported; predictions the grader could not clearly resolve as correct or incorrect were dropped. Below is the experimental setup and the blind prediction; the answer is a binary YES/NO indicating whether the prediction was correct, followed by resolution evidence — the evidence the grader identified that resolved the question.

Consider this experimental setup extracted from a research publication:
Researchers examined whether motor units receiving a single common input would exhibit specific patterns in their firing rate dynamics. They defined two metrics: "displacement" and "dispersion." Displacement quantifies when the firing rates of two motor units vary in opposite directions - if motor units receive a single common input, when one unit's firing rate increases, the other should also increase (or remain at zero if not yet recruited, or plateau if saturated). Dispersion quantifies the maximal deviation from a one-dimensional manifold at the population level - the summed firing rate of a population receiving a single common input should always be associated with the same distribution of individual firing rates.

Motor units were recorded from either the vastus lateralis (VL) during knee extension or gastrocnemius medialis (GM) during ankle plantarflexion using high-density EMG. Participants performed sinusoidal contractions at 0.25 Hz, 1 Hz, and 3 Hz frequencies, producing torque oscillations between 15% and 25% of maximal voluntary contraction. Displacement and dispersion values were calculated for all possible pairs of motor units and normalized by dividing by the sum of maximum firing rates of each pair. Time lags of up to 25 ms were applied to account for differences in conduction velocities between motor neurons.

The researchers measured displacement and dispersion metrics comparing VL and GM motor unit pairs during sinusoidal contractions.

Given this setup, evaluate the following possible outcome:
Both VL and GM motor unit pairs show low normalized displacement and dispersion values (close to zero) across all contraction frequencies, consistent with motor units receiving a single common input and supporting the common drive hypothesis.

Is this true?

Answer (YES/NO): NO